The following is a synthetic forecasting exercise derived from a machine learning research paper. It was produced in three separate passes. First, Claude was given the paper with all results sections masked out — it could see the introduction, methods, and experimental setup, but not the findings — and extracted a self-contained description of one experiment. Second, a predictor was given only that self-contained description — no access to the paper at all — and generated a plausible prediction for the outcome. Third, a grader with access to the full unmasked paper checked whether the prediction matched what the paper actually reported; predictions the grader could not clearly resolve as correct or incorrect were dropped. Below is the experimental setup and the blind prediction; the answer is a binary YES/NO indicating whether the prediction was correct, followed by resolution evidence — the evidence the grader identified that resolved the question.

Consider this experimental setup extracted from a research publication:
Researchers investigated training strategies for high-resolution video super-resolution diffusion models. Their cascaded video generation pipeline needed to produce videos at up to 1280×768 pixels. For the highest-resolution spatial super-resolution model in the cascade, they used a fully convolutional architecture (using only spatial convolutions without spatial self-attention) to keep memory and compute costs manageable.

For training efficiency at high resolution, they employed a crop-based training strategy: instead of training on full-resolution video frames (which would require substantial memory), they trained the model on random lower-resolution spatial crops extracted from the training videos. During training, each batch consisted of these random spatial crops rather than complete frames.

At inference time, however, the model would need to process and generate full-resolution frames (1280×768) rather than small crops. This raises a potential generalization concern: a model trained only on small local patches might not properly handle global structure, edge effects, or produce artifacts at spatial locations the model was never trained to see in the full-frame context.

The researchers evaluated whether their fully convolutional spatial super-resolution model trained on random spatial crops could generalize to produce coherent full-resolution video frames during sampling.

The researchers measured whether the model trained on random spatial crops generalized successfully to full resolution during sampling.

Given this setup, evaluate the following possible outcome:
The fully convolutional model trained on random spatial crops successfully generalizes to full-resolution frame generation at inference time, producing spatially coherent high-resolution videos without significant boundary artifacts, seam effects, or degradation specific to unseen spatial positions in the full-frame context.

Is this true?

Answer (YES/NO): YES